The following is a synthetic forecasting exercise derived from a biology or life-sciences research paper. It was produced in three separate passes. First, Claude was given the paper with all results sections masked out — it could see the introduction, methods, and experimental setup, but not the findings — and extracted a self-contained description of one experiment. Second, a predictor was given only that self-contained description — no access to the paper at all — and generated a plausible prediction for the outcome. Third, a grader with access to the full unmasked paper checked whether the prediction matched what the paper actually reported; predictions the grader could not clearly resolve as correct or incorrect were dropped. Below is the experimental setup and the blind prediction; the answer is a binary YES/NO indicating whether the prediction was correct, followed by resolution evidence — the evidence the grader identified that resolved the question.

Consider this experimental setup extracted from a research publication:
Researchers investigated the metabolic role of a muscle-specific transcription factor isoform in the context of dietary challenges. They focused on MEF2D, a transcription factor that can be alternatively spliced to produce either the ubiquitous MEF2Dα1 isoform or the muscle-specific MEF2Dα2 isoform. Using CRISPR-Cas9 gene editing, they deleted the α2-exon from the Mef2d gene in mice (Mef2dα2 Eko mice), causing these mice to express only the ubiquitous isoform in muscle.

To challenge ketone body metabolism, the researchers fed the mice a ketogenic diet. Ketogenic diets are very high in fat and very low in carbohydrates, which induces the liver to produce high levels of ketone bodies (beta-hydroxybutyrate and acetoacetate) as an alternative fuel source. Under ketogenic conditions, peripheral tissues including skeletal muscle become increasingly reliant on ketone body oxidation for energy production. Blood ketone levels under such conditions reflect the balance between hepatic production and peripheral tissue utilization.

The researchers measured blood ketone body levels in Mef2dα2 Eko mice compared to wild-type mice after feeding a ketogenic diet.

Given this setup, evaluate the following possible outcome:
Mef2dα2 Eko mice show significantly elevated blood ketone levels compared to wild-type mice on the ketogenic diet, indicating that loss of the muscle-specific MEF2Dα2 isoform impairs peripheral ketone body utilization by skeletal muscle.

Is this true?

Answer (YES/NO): YES